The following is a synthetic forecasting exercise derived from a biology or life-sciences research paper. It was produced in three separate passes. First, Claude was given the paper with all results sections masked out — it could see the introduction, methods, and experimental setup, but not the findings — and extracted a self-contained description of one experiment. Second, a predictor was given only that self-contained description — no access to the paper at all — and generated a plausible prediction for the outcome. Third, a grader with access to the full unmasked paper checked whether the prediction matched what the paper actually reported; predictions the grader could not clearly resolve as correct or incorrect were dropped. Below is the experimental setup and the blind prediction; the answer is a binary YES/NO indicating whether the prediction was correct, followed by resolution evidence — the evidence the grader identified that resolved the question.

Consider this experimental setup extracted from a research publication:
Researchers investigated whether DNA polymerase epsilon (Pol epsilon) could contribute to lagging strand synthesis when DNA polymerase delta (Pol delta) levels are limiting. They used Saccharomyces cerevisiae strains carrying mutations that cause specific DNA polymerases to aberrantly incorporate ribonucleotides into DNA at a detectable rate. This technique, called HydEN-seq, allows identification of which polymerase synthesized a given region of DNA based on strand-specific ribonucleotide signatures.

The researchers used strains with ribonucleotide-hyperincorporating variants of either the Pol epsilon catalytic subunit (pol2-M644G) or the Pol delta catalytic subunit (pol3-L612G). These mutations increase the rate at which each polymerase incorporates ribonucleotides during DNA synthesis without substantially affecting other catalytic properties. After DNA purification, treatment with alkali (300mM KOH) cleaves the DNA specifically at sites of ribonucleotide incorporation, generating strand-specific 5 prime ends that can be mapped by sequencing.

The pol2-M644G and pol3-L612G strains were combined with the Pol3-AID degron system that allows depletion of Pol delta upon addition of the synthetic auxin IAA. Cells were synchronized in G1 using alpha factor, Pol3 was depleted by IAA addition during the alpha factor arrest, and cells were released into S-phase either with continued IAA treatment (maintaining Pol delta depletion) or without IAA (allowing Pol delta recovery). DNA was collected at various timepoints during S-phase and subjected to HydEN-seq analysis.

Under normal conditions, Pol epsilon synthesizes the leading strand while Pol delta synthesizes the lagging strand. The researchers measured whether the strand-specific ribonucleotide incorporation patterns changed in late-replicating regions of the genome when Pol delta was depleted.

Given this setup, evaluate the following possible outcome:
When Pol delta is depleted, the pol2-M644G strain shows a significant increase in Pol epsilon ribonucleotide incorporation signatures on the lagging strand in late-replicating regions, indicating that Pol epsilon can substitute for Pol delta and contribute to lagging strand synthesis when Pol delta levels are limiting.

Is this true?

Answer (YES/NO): YES